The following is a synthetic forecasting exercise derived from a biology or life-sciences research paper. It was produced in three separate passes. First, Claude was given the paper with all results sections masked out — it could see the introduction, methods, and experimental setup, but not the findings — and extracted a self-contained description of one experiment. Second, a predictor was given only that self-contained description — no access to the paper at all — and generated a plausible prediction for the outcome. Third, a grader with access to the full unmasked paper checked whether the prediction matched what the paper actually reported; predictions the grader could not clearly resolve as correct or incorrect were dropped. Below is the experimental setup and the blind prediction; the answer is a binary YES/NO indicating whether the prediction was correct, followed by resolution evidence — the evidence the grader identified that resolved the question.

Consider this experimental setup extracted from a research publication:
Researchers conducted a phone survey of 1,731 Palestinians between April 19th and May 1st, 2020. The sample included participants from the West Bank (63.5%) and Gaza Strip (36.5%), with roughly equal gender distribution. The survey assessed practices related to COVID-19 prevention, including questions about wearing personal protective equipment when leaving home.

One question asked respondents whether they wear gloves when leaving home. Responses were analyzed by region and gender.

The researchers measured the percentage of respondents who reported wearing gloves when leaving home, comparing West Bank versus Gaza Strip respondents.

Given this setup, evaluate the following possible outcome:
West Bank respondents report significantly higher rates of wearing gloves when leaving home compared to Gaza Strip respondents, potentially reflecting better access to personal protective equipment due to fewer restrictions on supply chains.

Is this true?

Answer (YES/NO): YES